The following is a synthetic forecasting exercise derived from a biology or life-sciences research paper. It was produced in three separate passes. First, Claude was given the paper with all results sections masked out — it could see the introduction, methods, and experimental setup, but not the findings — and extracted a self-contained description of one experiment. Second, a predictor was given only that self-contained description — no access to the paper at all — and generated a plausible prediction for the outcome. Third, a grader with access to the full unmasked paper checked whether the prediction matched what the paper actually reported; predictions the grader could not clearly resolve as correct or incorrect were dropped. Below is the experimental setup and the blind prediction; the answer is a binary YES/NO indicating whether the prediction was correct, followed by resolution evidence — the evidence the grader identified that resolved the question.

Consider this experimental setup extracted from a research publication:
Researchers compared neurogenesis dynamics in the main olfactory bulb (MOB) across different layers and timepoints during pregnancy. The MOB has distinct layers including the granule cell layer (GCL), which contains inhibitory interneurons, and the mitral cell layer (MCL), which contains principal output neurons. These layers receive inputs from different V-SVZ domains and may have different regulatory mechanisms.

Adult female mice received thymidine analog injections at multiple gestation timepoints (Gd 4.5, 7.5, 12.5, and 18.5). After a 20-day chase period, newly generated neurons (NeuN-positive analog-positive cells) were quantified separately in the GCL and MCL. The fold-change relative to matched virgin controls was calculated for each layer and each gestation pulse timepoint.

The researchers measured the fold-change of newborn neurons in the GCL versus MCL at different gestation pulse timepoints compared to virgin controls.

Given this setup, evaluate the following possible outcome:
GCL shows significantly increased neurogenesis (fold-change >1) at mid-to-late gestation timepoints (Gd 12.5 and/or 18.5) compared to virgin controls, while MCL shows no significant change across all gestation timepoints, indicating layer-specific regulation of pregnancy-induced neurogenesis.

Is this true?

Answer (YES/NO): NO